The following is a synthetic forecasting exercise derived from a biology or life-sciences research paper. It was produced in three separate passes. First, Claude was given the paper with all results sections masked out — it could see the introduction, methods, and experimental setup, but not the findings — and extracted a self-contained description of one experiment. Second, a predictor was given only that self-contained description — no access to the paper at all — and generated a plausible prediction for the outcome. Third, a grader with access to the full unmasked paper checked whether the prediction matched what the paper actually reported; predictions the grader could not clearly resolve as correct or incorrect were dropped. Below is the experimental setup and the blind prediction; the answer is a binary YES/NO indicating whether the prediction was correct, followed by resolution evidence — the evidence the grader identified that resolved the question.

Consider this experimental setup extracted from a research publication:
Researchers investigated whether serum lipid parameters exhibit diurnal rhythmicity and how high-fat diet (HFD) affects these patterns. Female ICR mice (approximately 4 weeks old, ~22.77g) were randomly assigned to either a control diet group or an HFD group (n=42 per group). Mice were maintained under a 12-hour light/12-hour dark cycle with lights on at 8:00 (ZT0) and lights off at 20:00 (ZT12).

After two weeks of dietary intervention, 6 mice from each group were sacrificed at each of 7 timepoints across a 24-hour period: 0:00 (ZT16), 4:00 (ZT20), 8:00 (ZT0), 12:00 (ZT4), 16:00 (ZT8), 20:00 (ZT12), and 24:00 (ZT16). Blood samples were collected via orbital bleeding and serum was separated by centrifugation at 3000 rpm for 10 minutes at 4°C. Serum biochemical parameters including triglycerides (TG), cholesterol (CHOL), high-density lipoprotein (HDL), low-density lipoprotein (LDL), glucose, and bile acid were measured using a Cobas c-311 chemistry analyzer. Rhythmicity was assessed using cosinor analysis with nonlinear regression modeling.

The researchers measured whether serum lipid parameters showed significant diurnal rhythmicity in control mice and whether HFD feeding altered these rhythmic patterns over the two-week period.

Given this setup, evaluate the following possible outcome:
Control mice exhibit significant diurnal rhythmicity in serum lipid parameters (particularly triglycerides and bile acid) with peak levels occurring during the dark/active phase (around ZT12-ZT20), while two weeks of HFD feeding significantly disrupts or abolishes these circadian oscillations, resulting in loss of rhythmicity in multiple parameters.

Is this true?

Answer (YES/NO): NO